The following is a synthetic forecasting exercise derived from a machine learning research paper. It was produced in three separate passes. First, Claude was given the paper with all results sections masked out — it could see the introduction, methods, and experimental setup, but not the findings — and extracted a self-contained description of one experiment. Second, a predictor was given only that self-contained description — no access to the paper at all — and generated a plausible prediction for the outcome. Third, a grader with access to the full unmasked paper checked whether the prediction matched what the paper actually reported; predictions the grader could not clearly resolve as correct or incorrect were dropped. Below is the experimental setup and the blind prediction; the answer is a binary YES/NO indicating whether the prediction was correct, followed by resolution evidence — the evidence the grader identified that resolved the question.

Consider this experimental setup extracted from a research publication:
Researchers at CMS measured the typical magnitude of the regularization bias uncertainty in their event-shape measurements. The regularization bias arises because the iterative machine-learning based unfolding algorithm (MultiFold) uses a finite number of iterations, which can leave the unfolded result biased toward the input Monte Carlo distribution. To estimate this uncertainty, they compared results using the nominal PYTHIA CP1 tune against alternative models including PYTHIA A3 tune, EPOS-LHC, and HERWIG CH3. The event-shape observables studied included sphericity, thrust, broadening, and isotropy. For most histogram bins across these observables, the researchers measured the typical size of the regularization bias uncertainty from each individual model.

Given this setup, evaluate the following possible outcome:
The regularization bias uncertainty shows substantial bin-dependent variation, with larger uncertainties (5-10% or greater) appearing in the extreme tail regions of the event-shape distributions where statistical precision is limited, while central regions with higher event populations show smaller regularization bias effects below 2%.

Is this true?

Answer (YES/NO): NO